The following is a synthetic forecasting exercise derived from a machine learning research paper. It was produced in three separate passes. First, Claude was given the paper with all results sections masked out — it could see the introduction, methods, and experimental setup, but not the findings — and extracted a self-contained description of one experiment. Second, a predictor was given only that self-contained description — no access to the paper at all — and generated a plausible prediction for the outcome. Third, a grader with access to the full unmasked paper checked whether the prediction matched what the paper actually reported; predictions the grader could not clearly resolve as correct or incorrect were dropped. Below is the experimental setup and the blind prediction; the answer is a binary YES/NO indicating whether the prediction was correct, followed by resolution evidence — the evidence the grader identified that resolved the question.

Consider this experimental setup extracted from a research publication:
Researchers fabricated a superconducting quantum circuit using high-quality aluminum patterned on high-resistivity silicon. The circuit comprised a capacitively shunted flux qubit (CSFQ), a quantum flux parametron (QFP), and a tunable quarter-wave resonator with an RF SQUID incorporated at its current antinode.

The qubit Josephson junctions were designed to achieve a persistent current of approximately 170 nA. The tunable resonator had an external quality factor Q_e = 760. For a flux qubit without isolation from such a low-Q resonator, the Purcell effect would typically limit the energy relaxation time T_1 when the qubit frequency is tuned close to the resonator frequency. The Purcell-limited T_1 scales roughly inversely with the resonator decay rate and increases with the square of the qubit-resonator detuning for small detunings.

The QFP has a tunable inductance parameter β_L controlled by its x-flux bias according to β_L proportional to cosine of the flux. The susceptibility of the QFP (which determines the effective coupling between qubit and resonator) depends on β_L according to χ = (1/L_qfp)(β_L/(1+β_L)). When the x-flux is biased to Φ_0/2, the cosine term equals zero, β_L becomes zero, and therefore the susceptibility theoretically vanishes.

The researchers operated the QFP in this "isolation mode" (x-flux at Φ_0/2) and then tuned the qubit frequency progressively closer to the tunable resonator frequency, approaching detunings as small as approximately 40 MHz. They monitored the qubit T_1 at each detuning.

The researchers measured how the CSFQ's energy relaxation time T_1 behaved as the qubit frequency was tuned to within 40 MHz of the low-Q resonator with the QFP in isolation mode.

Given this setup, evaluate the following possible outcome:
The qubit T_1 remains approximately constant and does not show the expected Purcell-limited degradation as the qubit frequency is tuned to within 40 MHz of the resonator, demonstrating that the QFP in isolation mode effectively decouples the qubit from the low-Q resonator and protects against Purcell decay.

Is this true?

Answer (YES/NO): YES